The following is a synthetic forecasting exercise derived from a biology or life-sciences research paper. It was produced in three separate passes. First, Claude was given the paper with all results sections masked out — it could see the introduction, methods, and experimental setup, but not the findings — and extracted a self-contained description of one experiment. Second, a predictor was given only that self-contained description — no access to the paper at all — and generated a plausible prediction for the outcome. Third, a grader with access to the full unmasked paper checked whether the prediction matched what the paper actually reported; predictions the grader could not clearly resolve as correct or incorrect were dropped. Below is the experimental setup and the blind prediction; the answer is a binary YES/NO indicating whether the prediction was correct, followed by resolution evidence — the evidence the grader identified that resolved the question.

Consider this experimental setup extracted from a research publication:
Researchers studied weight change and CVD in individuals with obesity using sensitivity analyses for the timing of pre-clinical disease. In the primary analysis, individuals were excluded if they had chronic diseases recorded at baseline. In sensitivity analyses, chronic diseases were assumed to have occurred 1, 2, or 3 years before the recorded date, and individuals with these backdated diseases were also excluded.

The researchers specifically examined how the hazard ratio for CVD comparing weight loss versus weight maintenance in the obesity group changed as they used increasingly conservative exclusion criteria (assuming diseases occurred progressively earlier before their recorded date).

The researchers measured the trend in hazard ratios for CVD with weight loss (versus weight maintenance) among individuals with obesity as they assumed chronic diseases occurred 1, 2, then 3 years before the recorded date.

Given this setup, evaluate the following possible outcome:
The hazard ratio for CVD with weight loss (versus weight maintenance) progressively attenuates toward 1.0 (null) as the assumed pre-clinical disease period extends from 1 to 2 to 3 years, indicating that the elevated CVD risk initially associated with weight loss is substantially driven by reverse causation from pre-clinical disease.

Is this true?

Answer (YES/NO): NO